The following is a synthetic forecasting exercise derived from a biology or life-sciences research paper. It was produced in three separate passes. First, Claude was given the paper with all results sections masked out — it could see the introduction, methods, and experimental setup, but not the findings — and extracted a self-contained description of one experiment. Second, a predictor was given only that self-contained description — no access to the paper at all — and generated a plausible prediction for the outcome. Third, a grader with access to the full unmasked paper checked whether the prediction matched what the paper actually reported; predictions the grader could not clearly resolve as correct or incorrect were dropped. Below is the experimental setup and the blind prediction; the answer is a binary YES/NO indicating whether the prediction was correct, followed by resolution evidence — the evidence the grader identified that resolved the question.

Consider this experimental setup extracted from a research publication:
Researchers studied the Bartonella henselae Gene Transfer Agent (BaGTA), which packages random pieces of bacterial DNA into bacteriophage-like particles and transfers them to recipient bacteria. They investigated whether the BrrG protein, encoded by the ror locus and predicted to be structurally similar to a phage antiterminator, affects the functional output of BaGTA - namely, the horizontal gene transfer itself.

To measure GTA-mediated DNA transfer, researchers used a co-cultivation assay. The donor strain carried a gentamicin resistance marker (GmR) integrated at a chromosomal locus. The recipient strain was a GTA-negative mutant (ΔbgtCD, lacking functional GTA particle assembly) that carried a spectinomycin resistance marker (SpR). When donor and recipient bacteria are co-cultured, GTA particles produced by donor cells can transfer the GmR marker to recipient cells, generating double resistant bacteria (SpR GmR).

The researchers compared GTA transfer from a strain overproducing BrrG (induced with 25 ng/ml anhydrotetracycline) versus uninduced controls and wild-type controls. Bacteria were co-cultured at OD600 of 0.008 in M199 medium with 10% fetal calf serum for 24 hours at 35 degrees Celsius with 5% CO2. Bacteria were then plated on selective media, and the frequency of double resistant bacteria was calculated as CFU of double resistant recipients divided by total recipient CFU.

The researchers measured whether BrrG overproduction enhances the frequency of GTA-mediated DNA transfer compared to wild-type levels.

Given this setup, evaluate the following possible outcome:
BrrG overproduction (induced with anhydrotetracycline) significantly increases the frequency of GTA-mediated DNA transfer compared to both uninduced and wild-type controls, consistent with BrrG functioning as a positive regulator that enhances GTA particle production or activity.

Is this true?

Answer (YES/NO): NO